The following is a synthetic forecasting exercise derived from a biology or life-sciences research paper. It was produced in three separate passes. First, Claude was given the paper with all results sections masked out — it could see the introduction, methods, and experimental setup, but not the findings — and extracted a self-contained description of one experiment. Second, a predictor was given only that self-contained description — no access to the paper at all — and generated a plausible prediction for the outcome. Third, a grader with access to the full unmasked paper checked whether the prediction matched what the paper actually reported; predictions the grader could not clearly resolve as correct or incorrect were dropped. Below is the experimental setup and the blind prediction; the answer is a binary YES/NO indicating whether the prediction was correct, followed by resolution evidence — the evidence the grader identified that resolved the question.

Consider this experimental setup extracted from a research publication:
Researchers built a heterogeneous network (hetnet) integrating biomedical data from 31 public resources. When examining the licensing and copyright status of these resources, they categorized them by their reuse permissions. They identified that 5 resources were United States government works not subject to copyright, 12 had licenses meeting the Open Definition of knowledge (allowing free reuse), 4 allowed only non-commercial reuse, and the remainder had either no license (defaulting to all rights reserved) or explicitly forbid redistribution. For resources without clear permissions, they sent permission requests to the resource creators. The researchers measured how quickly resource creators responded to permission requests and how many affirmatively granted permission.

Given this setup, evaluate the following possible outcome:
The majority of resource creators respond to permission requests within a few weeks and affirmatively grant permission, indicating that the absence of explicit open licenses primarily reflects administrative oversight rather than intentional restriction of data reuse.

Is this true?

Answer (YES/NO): NO